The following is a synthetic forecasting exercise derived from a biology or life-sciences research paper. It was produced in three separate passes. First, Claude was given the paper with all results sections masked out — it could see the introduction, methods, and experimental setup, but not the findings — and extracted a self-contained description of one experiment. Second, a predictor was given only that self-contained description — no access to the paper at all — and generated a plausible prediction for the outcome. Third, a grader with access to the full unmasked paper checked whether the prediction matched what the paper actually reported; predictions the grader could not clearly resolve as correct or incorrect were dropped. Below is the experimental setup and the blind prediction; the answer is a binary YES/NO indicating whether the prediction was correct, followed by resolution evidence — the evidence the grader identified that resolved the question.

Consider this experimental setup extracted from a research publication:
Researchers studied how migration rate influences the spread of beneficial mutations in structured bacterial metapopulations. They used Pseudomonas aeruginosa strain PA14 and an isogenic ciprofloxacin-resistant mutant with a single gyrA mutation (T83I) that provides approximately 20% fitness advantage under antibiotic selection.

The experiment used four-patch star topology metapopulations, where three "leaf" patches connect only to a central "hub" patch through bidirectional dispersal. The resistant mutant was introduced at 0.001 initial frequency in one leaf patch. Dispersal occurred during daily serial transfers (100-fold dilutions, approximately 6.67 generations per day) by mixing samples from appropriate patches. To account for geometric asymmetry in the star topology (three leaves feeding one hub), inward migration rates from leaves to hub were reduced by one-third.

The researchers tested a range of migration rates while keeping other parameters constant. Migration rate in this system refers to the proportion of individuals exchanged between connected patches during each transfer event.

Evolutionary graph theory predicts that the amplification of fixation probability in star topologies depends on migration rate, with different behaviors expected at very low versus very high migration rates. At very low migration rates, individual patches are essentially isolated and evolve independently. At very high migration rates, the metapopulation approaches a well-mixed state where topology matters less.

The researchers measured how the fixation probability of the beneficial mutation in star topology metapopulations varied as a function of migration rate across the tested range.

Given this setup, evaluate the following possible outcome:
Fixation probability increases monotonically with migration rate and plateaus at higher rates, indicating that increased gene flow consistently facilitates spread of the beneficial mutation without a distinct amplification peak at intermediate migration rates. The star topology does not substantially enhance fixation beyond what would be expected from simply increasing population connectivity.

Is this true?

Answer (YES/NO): NO